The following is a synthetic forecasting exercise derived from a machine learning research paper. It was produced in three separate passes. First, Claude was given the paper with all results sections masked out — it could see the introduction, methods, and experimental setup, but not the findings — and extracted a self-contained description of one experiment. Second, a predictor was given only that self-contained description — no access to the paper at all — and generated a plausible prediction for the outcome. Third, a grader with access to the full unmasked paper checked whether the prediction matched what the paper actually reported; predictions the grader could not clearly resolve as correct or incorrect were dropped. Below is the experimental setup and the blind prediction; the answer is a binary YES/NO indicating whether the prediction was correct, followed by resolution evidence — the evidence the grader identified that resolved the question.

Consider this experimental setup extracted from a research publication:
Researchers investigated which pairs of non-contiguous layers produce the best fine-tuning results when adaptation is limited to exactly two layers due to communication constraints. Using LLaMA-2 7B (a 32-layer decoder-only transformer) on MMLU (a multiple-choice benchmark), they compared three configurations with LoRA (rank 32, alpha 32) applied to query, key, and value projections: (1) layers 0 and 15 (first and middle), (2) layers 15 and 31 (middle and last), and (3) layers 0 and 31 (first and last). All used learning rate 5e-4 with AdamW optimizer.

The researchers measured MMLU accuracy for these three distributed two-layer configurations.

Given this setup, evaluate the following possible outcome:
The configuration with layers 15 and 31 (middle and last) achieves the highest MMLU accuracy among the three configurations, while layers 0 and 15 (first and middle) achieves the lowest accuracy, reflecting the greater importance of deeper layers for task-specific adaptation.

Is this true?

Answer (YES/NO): NO